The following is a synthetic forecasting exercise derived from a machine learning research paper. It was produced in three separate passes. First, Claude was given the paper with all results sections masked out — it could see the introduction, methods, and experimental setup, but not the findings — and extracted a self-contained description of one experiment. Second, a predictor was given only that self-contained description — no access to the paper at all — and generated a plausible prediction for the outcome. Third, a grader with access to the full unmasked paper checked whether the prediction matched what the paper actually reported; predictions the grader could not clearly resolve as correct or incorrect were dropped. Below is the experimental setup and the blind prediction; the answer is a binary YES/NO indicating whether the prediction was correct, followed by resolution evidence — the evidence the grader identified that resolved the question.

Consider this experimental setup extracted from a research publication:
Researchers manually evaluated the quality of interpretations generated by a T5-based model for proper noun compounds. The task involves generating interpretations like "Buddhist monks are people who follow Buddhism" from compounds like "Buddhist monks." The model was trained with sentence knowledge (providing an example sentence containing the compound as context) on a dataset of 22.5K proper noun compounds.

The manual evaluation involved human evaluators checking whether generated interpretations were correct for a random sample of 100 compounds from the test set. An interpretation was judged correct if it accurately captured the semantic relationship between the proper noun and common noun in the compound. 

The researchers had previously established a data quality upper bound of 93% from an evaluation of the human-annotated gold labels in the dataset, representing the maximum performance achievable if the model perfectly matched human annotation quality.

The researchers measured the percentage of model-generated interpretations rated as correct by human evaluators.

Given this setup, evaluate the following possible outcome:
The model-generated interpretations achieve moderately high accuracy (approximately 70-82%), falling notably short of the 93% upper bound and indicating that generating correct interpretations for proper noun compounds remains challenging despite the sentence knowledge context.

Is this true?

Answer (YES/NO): YES